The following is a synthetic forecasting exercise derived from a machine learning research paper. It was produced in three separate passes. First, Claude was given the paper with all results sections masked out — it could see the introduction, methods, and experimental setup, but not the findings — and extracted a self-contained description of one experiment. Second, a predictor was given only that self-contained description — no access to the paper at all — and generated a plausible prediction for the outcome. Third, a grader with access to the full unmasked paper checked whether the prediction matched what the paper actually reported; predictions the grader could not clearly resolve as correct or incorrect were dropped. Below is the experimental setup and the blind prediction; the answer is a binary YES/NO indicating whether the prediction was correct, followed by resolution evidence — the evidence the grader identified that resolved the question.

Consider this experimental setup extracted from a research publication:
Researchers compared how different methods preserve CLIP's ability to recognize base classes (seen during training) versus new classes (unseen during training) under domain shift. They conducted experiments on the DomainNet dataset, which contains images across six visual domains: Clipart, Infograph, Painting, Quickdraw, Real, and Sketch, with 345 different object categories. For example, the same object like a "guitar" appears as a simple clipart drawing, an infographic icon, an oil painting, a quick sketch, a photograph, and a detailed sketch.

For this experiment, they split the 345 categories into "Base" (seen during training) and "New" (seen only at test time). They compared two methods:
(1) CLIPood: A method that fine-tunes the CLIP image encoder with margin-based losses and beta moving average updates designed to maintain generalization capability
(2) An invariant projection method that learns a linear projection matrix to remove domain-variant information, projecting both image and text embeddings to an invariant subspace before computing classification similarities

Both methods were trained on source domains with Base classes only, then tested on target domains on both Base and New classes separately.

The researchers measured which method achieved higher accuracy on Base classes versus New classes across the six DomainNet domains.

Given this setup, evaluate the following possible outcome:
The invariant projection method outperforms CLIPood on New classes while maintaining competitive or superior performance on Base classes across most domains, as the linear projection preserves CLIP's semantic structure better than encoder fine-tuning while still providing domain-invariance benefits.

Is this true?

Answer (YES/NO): NO